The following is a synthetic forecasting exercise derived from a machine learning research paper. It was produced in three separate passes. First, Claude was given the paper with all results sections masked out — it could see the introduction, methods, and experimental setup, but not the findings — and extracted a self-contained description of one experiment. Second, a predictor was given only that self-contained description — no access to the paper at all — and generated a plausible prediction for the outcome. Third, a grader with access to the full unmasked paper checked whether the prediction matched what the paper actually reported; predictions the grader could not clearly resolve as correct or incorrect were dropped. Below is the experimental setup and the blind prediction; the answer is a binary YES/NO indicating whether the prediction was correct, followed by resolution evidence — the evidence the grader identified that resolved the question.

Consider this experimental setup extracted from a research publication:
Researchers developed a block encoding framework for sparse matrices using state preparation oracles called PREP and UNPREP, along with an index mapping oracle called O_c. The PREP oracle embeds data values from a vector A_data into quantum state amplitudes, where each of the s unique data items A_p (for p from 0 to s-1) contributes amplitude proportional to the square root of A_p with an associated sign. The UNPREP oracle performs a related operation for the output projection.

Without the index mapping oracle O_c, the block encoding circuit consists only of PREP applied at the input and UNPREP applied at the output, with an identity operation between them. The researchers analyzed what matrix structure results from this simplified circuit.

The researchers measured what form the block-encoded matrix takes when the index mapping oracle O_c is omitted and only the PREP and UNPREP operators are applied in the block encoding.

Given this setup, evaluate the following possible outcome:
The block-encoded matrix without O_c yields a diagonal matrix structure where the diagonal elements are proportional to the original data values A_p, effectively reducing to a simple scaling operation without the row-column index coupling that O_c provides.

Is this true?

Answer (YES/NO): NO